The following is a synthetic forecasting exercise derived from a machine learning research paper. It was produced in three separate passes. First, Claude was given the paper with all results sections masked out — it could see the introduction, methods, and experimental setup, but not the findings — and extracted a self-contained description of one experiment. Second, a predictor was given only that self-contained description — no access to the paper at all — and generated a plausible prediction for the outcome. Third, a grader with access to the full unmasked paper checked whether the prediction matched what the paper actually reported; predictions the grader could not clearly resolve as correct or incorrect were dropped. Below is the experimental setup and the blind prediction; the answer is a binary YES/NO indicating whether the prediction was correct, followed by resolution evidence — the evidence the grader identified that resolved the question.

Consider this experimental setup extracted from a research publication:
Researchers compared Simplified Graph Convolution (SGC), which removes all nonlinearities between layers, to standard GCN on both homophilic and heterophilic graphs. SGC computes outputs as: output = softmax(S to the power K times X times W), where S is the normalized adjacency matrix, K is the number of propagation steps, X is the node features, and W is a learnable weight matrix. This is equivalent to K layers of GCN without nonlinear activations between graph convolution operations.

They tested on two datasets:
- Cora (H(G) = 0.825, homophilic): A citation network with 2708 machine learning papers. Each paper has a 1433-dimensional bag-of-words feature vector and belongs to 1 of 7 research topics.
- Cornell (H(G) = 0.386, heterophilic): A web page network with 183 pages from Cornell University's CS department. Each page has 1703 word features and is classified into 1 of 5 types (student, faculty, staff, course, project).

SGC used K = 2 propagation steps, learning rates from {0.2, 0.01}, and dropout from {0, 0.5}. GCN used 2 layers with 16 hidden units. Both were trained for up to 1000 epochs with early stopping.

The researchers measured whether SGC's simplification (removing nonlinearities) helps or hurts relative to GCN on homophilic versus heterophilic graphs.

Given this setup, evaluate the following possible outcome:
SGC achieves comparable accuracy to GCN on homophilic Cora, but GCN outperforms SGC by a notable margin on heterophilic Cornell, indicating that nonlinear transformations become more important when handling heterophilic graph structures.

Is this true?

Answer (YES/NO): YES